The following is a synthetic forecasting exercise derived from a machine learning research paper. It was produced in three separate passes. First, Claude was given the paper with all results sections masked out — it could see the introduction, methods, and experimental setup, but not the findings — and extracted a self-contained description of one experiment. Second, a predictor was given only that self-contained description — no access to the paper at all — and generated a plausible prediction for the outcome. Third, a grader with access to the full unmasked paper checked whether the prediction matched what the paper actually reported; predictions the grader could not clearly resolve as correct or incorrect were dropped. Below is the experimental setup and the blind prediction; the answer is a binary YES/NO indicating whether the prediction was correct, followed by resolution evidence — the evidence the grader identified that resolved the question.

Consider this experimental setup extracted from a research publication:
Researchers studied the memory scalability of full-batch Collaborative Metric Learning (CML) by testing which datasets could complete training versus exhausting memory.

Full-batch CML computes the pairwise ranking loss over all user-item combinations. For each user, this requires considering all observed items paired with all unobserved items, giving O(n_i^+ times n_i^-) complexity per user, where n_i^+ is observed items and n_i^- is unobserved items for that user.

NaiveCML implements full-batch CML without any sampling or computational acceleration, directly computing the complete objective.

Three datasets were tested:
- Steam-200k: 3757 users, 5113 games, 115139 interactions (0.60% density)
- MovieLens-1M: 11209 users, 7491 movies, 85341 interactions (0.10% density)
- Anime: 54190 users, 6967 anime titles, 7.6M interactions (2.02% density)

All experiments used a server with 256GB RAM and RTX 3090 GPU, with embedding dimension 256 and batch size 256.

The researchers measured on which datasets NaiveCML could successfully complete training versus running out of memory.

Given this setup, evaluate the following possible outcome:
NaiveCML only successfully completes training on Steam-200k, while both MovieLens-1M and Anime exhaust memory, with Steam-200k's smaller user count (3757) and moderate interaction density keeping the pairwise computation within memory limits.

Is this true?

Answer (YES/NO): YES